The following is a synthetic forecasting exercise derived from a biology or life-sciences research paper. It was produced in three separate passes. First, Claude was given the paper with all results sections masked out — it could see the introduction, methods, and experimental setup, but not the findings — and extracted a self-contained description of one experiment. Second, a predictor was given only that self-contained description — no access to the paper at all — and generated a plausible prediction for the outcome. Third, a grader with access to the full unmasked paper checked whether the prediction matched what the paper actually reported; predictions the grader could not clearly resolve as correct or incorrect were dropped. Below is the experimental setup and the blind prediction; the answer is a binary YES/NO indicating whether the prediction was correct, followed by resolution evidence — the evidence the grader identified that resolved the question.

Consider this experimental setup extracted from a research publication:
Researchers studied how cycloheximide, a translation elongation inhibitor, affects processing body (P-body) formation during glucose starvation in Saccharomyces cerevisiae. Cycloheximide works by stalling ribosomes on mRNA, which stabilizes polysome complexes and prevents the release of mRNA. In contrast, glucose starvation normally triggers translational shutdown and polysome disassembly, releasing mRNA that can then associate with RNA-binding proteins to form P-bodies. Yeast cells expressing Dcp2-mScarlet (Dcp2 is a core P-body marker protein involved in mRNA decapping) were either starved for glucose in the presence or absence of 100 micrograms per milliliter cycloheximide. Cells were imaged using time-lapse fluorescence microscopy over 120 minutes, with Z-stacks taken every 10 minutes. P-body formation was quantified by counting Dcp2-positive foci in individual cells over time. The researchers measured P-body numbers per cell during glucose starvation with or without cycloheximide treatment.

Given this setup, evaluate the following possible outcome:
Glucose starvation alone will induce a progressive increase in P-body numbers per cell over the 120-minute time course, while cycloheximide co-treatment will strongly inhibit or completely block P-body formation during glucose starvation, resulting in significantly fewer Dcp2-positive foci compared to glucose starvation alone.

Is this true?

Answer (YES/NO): YES